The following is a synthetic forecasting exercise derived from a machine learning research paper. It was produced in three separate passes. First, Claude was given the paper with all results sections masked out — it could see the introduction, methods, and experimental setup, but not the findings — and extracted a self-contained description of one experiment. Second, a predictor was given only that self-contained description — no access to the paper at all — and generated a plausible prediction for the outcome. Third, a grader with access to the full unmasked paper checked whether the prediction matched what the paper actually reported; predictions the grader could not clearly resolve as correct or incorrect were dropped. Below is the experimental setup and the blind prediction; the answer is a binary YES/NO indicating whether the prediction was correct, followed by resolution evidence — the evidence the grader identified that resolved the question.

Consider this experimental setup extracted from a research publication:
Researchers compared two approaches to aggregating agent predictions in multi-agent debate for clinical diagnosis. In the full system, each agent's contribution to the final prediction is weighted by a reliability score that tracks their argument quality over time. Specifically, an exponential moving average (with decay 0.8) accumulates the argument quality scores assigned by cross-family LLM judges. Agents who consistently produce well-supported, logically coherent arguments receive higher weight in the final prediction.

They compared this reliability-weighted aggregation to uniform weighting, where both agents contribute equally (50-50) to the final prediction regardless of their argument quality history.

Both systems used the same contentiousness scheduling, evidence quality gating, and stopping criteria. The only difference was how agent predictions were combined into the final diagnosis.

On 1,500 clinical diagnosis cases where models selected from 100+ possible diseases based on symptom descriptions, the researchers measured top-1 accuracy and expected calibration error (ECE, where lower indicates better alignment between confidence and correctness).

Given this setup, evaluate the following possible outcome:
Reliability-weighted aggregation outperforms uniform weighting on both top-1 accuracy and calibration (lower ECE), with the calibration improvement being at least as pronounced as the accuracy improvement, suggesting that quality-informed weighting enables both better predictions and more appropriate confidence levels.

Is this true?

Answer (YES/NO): YES